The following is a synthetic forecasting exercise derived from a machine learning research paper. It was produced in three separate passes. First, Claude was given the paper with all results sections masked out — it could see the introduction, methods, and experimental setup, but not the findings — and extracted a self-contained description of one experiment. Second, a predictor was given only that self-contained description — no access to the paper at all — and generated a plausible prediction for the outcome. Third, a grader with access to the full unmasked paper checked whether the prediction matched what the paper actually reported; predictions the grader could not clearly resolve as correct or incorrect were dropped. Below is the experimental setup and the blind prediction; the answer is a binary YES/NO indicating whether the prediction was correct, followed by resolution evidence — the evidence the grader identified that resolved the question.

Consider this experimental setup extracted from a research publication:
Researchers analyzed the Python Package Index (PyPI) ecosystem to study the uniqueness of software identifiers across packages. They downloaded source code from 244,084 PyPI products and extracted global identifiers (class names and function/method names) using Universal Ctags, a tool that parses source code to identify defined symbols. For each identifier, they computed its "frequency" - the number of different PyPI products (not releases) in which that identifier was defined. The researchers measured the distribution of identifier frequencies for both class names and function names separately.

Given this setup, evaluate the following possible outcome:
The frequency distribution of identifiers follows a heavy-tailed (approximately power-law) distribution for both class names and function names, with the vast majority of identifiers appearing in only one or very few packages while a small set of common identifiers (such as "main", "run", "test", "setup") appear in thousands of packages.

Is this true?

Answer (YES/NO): YES